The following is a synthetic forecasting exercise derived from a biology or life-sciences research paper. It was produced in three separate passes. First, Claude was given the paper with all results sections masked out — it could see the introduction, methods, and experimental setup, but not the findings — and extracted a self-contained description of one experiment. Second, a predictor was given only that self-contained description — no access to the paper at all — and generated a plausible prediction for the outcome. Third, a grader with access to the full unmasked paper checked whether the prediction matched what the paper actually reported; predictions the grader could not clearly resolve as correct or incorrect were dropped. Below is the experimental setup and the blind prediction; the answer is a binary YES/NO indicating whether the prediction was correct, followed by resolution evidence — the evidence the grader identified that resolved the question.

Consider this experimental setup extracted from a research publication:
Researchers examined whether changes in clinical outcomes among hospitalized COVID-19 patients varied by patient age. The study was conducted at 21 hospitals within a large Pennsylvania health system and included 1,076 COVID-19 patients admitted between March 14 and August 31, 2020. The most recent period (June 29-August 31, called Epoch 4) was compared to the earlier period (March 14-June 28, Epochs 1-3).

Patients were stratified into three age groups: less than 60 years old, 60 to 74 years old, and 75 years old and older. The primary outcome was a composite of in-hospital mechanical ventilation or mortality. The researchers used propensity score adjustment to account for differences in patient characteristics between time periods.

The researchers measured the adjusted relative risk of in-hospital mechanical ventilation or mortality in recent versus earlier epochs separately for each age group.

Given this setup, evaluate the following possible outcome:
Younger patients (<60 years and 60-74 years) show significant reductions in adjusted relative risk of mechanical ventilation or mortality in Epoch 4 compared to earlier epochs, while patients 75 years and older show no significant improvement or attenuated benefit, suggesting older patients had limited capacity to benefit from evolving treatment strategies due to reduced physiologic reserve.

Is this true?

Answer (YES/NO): YES